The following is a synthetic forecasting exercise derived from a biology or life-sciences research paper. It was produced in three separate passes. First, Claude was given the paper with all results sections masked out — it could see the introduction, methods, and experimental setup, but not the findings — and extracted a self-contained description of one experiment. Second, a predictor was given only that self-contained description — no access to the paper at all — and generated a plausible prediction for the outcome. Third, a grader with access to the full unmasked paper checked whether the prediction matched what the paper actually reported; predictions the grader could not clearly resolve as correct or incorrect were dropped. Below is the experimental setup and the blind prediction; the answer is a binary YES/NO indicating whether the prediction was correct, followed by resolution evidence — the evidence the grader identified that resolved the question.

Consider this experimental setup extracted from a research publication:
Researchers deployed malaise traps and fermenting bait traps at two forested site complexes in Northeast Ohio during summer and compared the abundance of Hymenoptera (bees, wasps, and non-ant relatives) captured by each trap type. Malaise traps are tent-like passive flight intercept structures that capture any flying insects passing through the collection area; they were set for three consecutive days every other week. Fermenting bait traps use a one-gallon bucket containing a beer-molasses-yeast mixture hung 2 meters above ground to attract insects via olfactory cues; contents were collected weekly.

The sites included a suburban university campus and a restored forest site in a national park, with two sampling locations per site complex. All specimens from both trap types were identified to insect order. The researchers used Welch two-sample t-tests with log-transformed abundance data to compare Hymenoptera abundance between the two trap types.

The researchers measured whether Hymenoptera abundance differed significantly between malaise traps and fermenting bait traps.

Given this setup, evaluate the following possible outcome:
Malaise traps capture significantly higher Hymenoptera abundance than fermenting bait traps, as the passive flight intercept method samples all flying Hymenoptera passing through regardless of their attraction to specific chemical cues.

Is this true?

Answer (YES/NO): YES